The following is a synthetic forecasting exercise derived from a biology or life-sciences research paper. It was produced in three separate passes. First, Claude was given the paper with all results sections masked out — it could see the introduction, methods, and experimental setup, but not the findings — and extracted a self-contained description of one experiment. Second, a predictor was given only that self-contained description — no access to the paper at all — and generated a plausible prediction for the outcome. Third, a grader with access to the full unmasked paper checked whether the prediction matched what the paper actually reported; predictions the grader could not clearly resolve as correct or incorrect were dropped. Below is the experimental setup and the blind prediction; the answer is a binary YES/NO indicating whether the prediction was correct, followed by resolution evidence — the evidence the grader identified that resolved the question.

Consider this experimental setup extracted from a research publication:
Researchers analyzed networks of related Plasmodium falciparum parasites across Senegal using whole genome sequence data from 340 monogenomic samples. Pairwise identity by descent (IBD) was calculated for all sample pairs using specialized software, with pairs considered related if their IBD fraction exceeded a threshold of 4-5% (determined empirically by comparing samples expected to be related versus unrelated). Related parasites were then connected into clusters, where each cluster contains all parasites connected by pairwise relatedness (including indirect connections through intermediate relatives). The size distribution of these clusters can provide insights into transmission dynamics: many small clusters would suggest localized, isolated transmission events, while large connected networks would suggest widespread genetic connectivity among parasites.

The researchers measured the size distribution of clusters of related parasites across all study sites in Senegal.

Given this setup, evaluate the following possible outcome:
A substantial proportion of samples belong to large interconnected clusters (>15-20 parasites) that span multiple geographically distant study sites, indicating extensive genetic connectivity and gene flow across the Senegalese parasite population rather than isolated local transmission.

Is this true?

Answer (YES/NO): YES